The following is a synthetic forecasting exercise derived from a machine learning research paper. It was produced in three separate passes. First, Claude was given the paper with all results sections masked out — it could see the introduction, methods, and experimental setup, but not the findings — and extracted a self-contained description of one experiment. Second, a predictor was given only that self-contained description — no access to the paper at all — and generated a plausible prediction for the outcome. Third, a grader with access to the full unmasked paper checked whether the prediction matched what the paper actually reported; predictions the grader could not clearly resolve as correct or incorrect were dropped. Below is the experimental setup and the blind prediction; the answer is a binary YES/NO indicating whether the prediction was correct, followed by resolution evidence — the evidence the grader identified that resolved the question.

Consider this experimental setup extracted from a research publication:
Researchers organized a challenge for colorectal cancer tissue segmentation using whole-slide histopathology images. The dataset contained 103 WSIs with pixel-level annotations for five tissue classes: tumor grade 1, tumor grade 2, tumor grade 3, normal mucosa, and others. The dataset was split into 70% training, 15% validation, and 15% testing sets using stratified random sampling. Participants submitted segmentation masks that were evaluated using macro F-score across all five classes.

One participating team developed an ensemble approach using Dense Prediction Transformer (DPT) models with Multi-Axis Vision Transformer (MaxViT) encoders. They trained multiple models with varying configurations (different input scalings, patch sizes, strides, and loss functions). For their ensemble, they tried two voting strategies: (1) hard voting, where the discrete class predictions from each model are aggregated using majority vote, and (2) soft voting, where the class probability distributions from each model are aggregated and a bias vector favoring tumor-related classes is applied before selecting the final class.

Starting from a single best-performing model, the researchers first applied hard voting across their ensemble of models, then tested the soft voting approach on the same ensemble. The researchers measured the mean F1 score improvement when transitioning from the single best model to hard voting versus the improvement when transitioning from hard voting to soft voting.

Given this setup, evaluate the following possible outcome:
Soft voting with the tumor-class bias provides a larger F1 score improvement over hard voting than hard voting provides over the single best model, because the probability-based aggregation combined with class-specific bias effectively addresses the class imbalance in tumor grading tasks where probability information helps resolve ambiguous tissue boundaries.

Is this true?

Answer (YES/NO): NO